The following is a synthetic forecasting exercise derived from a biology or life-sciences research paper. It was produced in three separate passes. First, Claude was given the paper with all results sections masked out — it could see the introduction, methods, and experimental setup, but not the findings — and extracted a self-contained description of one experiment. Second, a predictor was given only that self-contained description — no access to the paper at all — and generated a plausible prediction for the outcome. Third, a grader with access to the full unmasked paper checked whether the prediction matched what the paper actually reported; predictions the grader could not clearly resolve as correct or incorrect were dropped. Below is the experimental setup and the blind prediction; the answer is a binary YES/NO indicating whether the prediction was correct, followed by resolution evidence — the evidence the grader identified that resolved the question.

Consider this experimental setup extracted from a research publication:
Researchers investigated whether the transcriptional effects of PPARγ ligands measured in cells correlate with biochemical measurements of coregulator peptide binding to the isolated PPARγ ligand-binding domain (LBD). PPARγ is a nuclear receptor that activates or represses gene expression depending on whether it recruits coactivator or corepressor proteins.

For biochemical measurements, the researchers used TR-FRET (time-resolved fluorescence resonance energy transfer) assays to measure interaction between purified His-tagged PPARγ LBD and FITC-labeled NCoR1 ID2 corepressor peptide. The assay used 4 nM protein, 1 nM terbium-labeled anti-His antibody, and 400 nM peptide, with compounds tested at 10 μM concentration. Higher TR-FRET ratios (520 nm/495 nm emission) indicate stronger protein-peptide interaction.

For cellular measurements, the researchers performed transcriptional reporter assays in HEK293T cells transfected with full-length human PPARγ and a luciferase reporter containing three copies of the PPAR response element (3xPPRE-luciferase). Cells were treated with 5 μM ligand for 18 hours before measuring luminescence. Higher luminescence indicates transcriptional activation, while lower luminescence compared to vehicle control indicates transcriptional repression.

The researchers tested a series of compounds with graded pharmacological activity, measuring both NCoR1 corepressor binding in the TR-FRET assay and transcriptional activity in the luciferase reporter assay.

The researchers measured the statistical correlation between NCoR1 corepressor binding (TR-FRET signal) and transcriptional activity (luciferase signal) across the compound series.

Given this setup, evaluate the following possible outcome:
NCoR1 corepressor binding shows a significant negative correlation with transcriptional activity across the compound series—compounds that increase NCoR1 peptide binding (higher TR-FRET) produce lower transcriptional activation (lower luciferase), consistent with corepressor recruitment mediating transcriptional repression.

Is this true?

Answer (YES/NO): YES